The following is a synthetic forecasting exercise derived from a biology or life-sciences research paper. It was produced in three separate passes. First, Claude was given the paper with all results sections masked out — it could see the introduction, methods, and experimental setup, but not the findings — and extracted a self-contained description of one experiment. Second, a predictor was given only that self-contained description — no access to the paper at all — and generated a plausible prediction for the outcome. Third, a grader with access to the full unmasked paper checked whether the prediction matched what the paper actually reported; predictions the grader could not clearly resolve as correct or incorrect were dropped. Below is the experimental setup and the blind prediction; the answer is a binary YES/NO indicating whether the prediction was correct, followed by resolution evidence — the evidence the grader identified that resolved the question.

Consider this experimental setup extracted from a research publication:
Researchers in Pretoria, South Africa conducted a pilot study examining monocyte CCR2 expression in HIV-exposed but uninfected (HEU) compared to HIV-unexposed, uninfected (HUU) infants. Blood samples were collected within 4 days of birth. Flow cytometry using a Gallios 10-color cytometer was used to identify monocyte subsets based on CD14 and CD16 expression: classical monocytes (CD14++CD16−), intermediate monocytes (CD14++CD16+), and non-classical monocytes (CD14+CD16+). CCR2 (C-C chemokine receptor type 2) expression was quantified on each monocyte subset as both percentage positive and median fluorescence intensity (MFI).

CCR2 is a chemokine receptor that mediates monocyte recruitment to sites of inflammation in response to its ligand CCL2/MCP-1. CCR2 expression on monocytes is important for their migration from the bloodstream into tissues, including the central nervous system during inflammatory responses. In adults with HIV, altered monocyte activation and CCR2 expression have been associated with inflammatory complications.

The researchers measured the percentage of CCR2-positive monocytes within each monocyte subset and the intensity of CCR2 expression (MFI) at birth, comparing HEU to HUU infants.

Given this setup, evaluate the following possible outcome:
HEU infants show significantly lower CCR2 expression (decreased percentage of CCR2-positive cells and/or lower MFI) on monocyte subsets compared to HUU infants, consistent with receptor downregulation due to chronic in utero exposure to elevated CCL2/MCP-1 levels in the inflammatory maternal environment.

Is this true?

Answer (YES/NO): NO